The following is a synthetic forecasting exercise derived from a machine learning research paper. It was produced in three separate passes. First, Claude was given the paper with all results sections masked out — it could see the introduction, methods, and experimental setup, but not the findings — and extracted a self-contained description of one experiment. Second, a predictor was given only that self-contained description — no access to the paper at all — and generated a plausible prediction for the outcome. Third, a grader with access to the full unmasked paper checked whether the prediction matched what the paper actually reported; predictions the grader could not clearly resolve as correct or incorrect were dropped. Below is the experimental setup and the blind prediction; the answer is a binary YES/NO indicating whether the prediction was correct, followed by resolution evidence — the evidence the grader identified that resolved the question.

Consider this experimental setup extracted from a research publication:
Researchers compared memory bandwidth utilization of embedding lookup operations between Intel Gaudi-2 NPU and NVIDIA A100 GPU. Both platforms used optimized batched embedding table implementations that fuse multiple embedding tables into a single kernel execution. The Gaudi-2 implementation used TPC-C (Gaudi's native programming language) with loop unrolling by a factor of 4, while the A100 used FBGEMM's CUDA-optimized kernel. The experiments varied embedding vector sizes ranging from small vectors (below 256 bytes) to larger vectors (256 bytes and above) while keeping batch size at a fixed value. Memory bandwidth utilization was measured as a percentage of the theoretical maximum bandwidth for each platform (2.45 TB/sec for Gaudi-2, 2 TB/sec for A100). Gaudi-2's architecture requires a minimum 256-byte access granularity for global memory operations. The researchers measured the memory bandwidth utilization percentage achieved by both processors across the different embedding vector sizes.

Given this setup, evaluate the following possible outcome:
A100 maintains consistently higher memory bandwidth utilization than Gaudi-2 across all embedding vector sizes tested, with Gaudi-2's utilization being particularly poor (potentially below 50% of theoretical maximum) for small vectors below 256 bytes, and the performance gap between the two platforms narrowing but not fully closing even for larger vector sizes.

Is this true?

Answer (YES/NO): YES